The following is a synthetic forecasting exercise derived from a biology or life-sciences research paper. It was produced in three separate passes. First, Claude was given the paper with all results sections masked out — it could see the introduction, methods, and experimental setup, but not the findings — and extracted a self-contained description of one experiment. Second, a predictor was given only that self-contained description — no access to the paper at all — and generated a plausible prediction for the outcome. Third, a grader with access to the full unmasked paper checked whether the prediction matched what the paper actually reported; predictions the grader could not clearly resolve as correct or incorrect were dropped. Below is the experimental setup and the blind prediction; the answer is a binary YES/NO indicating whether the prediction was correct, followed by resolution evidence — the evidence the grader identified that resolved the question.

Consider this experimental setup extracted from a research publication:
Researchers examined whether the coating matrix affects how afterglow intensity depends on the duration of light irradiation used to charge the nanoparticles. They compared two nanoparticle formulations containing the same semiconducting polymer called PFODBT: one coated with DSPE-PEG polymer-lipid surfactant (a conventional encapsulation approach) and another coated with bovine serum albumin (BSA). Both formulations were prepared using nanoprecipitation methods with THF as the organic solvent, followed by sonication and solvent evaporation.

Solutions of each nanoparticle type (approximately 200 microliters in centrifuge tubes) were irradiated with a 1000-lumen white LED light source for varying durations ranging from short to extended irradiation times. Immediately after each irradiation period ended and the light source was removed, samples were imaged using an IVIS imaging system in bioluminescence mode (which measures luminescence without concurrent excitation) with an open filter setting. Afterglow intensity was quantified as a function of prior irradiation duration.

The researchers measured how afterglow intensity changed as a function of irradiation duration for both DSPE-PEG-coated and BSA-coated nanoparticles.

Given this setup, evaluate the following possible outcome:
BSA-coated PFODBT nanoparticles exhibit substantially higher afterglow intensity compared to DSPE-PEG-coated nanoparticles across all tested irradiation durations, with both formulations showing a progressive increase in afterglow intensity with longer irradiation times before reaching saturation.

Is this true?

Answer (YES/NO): YES